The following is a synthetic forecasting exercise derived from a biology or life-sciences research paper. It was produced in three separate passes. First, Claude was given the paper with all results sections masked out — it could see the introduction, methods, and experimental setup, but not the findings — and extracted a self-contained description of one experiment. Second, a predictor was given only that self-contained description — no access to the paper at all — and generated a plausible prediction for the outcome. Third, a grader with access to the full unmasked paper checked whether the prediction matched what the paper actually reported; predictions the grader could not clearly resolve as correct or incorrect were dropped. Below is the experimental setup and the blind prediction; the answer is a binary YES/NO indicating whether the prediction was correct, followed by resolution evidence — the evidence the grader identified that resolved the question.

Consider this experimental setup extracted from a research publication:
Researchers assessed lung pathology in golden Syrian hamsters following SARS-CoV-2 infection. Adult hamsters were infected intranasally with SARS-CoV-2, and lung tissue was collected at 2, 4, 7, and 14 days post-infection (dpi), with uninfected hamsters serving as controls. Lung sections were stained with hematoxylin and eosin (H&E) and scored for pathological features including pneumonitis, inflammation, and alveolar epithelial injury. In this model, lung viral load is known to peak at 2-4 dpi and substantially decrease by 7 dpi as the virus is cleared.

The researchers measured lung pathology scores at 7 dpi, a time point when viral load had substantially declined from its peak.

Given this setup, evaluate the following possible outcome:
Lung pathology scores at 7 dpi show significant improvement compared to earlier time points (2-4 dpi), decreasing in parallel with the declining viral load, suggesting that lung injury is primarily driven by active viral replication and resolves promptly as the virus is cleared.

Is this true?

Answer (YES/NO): NO